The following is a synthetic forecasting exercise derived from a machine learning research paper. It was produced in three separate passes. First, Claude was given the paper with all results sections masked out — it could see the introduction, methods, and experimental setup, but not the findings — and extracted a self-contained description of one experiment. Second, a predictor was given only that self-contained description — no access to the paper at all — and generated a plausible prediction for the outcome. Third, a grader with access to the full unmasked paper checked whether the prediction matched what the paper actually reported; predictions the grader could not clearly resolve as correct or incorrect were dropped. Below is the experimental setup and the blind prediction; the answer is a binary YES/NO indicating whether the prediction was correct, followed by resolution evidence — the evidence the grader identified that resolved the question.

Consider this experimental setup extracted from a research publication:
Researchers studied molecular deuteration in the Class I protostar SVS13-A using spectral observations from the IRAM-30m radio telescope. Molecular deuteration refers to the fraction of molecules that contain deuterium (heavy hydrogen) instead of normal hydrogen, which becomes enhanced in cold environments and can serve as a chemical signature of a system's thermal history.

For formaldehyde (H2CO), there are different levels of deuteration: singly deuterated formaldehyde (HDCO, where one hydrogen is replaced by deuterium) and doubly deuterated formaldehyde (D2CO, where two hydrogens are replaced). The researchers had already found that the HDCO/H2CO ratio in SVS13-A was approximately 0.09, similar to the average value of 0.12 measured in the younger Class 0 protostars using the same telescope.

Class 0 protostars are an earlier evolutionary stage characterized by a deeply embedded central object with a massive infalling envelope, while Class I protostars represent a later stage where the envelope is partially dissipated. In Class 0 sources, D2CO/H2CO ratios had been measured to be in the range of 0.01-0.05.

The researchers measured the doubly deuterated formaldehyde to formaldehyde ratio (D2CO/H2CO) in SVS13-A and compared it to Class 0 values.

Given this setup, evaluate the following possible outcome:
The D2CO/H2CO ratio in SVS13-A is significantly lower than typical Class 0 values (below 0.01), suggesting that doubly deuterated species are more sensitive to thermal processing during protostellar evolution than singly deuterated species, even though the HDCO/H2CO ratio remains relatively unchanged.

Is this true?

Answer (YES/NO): YES